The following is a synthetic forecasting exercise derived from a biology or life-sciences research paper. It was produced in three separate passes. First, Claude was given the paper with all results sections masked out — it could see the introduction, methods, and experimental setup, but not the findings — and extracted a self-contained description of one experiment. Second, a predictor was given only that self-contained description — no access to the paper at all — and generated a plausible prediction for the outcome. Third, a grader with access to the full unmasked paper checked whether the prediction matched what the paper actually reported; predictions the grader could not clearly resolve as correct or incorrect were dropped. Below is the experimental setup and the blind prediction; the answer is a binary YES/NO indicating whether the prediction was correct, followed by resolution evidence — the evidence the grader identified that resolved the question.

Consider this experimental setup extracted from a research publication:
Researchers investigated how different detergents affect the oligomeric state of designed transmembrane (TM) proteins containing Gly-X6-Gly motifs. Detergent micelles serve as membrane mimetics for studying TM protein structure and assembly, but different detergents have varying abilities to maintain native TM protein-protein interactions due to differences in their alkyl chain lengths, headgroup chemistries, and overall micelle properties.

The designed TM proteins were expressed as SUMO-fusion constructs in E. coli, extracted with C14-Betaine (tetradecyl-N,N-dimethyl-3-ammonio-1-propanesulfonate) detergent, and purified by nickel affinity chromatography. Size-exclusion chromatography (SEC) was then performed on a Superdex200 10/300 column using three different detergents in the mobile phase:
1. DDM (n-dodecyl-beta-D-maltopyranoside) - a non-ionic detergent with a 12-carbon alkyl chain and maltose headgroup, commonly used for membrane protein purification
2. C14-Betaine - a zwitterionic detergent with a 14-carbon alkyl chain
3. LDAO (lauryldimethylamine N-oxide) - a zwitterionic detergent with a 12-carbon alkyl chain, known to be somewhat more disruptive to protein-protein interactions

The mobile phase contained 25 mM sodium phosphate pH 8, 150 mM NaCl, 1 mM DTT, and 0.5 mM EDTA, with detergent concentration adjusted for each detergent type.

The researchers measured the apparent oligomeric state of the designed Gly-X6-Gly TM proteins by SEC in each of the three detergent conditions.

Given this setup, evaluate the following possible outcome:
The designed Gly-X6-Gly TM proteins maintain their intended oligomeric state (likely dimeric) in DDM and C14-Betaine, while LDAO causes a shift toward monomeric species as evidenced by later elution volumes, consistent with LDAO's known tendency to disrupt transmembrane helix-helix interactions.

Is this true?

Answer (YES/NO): NO